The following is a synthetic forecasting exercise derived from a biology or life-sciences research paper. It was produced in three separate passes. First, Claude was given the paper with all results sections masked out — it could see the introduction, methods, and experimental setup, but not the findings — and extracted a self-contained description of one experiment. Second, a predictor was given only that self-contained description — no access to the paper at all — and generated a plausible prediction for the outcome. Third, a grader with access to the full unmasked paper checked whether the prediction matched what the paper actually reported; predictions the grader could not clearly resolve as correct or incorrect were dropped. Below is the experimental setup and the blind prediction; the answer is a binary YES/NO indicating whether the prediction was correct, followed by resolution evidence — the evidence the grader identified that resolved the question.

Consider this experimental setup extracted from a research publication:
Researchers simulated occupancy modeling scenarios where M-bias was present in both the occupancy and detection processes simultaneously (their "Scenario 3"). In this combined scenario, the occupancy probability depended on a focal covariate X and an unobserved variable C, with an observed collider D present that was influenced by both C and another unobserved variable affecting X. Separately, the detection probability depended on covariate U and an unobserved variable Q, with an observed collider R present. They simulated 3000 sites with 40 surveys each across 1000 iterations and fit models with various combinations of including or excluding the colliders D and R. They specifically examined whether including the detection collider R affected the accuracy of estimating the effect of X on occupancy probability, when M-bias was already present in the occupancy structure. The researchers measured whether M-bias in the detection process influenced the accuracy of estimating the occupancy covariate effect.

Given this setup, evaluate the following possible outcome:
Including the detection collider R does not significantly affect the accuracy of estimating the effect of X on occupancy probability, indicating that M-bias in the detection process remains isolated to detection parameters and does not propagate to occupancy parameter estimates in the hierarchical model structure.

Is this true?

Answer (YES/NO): YES